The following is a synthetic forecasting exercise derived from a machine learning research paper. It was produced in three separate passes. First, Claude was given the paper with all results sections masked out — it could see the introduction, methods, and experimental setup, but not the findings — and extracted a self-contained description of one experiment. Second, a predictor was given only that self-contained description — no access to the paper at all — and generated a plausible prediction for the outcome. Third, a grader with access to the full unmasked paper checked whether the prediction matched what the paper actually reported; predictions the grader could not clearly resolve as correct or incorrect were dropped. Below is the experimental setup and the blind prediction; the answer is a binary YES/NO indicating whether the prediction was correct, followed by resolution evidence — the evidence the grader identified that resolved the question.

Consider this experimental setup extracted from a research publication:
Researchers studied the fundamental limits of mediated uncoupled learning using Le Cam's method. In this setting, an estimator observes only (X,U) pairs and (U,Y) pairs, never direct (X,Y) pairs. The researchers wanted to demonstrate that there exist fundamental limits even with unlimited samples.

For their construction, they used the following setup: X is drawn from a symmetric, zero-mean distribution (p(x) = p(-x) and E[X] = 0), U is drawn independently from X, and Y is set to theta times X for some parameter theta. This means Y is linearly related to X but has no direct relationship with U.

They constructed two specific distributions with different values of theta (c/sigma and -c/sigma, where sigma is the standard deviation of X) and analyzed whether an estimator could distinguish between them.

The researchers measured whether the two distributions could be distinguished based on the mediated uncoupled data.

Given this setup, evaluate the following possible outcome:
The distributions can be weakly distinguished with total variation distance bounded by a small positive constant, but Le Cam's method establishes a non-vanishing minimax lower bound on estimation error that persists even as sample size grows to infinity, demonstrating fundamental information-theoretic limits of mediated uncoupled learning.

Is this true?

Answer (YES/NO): NO